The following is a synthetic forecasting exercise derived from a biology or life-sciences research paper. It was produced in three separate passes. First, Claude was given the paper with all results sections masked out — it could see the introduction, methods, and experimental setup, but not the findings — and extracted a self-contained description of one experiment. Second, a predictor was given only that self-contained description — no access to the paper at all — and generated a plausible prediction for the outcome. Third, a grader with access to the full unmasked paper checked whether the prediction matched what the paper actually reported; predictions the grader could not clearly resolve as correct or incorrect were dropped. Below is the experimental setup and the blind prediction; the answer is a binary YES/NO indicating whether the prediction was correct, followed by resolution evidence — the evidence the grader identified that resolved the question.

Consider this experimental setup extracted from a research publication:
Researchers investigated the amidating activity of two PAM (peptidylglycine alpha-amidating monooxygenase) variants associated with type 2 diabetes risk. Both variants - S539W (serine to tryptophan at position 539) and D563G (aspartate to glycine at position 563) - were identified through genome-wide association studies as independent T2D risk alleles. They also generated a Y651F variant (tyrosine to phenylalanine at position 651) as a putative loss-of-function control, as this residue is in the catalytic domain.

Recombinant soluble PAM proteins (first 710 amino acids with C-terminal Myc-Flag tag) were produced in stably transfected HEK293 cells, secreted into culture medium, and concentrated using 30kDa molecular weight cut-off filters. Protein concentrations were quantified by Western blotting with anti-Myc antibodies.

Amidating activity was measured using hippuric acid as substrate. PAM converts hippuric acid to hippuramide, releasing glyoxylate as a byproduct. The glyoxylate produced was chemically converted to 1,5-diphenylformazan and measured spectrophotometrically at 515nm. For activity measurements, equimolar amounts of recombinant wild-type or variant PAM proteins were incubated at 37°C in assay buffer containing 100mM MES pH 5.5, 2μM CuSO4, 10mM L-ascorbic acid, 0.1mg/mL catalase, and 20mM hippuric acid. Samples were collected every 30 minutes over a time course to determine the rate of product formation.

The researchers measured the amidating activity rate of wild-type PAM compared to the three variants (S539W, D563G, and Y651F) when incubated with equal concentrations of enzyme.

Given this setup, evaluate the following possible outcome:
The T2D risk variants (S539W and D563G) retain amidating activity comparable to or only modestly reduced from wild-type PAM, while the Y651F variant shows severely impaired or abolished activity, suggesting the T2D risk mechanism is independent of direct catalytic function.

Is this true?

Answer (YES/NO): NO